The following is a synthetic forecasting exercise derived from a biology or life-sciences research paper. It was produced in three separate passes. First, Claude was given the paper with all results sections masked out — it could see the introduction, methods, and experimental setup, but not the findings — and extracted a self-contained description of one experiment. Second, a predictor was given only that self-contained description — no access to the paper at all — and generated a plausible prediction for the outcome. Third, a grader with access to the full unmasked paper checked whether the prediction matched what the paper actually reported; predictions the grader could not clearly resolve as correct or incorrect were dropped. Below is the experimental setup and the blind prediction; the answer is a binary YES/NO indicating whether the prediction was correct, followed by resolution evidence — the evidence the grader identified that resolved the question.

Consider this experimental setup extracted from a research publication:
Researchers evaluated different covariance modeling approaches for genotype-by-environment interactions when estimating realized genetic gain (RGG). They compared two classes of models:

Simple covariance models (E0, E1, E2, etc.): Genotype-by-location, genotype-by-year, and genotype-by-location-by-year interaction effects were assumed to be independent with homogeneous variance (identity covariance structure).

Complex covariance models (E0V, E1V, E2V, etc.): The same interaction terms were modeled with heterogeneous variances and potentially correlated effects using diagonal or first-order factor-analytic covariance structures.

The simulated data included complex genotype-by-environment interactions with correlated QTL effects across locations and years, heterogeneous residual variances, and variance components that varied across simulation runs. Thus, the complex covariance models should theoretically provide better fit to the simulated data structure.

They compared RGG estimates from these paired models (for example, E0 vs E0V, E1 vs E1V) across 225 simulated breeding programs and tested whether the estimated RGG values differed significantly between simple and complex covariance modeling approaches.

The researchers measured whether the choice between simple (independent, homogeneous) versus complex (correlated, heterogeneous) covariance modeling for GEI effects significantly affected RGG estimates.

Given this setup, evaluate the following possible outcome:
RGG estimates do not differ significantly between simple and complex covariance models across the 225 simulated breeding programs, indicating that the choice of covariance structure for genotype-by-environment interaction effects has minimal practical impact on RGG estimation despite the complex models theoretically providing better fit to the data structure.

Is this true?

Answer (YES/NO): NO